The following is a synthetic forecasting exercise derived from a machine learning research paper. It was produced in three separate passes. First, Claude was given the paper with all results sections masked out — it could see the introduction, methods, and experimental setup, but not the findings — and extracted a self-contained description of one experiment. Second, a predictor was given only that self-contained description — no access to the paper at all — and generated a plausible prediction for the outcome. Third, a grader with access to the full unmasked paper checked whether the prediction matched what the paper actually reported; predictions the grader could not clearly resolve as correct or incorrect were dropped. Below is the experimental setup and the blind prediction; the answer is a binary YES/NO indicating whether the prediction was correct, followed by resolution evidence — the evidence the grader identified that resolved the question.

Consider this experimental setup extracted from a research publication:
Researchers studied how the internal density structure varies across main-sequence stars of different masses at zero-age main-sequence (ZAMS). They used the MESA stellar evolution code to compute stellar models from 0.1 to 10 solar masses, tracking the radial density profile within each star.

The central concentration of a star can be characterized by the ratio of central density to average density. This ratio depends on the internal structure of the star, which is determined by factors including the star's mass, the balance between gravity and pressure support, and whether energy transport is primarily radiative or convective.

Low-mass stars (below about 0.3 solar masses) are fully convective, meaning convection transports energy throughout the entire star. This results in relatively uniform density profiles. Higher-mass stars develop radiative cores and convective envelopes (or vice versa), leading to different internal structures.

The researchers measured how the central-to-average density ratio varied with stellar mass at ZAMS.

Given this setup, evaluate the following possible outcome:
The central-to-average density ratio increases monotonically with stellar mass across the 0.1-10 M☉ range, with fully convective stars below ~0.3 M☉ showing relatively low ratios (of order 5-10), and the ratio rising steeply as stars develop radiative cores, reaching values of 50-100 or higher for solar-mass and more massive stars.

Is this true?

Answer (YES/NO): NO